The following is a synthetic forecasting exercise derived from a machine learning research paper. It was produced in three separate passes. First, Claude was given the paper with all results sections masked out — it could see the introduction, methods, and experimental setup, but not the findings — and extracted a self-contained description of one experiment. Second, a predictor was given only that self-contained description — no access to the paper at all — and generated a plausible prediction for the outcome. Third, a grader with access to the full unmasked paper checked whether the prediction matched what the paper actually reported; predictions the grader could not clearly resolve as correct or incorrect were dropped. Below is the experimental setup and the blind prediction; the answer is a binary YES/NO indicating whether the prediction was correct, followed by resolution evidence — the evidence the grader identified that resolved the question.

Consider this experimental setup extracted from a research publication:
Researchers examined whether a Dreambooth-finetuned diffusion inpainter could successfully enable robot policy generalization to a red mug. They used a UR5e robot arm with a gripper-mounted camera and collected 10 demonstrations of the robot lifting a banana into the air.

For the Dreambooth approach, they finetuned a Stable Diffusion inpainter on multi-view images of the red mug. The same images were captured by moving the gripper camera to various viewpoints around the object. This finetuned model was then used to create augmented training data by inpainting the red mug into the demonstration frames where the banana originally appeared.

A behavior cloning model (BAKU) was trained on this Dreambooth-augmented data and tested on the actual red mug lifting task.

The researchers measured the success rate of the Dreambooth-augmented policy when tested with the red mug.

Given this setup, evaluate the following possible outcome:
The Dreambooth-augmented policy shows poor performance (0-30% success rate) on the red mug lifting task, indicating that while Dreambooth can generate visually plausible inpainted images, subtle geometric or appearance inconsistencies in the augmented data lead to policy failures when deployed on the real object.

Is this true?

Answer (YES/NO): NO